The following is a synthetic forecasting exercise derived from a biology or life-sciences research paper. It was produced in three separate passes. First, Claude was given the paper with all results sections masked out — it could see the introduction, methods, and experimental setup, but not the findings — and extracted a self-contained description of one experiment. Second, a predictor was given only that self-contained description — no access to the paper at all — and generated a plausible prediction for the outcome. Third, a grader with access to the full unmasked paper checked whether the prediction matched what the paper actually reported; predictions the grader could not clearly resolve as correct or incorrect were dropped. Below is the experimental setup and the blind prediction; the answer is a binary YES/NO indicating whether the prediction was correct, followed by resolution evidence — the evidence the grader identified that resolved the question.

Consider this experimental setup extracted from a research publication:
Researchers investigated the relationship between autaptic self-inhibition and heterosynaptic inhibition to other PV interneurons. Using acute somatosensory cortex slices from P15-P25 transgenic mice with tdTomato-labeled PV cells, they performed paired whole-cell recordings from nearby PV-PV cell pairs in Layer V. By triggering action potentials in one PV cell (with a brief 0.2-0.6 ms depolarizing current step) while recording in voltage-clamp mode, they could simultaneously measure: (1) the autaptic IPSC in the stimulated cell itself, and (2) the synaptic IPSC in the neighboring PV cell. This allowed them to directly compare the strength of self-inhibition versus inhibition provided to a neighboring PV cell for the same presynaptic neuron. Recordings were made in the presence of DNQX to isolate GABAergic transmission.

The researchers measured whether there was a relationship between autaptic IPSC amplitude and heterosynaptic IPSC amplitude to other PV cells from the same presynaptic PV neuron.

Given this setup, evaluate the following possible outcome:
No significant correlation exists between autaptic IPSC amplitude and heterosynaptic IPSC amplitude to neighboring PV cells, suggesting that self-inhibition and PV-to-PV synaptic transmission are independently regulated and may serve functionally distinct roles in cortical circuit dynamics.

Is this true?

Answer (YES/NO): NO